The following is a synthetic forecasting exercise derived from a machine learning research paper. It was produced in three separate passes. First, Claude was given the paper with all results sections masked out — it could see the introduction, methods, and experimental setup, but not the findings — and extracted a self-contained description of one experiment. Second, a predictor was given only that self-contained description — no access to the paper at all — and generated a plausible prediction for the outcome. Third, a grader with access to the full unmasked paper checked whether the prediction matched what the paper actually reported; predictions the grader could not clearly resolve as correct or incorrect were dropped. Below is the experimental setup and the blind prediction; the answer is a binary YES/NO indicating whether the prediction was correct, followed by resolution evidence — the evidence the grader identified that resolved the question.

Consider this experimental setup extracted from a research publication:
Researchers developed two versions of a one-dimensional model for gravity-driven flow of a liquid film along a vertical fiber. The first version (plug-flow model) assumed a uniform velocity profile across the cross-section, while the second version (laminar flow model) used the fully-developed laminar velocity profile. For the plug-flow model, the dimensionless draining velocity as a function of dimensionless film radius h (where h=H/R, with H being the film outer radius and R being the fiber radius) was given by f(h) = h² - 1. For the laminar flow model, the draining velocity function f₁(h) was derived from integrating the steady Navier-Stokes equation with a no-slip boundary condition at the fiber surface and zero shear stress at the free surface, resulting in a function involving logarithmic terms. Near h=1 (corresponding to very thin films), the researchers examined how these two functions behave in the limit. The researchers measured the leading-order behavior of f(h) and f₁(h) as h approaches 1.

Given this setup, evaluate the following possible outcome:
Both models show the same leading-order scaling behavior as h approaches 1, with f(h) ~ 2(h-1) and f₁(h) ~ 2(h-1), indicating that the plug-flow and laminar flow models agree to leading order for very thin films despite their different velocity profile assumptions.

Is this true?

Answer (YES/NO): NO